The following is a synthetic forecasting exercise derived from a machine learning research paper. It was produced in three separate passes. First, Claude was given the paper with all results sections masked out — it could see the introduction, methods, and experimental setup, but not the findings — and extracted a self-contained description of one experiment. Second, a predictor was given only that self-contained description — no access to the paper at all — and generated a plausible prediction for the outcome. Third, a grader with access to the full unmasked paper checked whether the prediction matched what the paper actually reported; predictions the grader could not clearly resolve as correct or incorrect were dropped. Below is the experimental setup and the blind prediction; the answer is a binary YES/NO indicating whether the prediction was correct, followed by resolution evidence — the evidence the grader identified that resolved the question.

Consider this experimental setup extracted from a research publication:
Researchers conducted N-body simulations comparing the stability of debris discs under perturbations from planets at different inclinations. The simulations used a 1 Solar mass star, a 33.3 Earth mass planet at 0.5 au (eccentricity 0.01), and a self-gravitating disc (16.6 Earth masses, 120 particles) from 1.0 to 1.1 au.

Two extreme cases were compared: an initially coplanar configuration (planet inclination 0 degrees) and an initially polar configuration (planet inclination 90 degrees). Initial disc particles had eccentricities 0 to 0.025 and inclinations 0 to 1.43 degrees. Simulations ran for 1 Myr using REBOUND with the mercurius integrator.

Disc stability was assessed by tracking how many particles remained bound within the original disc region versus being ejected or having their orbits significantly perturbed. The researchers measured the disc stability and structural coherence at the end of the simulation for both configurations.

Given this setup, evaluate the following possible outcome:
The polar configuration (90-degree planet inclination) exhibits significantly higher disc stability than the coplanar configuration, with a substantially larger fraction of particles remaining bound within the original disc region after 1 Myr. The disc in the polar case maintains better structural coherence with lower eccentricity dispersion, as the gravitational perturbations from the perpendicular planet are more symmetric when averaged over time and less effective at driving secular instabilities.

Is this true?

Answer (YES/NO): NO